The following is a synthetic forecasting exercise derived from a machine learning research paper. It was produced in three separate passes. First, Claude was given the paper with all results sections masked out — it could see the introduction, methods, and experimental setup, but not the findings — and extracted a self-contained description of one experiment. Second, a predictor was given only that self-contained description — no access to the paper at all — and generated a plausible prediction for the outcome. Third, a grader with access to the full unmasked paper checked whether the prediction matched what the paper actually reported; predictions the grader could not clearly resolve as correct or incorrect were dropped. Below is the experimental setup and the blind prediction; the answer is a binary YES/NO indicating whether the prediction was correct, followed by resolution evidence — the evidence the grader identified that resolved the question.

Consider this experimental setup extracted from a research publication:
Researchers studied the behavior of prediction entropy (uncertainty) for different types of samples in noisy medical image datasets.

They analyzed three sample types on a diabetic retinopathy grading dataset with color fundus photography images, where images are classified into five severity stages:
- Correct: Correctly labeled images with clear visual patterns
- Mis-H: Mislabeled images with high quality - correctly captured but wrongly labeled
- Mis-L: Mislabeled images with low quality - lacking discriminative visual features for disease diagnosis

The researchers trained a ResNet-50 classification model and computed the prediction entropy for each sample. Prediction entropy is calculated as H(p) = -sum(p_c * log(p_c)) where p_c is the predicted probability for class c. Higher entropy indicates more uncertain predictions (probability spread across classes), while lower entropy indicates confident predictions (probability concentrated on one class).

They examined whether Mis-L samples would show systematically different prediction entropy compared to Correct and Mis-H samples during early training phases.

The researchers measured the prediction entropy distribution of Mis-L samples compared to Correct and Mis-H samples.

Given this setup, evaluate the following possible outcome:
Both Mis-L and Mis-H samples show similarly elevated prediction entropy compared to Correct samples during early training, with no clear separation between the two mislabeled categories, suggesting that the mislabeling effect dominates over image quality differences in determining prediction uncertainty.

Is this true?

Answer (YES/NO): NO